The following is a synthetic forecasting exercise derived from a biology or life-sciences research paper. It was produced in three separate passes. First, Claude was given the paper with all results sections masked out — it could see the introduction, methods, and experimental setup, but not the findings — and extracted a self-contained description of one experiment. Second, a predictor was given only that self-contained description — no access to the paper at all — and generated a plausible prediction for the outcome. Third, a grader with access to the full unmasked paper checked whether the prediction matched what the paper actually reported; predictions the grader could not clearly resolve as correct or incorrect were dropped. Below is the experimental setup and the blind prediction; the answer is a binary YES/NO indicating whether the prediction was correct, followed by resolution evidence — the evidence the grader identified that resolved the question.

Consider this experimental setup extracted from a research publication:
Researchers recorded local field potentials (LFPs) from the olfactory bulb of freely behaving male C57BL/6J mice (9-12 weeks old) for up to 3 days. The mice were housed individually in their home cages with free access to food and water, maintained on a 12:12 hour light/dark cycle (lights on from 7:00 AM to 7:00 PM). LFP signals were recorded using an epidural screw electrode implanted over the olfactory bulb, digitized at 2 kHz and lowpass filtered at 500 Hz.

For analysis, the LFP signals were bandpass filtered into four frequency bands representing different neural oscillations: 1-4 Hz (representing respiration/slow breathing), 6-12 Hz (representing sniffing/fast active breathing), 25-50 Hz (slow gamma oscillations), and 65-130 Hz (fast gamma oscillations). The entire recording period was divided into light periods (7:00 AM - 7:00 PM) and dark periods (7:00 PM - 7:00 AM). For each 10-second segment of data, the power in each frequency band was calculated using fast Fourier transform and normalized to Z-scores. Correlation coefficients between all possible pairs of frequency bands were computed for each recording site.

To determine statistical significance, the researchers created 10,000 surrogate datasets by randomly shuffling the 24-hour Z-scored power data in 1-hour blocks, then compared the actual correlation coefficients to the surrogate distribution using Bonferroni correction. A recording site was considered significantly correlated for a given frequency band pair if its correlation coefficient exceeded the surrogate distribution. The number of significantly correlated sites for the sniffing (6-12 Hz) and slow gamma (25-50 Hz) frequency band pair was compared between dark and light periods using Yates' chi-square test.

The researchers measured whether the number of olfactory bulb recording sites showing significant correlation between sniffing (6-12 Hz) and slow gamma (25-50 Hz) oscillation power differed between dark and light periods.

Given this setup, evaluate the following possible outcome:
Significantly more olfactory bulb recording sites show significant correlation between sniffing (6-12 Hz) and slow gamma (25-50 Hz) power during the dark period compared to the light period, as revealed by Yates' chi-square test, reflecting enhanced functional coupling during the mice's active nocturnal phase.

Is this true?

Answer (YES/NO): YES